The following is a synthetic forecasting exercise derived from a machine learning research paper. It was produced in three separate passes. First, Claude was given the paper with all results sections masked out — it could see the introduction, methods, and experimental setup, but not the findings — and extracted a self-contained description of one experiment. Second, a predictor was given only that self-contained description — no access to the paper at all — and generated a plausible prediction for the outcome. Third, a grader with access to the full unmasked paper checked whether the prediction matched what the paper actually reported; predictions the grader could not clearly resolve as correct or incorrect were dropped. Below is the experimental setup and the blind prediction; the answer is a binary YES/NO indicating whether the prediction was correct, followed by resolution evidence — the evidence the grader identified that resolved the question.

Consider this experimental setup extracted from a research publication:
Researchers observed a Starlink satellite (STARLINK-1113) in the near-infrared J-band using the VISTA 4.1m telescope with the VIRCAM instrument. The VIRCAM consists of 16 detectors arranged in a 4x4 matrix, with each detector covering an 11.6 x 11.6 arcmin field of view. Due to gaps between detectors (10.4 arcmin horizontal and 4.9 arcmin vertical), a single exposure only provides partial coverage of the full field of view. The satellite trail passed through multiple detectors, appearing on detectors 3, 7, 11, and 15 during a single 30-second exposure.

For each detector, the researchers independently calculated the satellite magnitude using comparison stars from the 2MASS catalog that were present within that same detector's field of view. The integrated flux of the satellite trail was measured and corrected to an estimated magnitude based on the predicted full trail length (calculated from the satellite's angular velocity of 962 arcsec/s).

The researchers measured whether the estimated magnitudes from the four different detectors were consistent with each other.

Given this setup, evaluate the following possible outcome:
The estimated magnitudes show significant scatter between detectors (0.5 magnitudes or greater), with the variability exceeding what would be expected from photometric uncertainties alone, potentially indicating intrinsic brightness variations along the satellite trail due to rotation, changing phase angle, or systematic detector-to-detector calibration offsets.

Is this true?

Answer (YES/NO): NO